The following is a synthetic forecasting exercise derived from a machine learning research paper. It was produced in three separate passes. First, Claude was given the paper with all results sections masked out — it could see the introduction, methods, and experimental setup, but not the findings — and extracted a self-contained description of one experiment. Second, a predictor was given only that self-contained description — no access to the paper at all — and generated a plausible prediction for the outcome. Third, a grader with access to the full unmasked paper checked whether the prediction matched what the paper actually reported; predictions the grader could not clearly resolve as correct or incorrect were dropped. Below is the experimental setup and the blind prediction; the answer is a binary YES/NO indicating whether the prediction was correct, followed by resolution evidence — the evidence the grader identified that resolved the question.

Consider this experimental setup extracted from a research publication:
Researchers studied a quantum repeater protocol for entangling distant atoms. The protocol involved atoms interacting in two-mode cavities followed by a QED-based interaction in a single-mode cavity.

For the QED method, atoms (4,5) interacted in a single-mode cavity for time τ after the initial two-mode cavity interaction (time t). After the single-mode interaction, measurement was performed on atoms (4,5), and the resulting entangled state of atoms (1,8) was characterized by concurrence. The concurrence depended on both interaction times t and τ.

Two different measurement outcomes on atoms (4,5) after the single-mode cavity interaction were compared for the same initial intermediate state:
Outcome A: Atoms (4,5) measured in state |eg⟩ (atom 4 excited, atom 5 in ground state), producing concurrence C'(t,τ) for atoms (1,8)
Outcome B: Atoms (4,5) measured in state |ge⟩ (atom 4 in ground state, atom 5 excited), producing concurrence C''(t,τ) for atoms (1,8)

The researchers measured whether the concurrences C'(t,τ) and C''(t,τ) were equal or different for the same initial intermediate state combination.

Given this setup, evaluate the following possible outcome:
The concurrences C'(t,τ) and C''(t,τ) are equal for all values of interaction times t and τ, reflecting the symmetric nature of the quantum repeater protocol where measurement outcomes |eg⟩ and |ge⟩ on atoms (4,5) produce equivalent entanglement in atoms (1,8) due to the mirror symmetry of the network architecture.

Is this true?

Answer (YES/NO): NO